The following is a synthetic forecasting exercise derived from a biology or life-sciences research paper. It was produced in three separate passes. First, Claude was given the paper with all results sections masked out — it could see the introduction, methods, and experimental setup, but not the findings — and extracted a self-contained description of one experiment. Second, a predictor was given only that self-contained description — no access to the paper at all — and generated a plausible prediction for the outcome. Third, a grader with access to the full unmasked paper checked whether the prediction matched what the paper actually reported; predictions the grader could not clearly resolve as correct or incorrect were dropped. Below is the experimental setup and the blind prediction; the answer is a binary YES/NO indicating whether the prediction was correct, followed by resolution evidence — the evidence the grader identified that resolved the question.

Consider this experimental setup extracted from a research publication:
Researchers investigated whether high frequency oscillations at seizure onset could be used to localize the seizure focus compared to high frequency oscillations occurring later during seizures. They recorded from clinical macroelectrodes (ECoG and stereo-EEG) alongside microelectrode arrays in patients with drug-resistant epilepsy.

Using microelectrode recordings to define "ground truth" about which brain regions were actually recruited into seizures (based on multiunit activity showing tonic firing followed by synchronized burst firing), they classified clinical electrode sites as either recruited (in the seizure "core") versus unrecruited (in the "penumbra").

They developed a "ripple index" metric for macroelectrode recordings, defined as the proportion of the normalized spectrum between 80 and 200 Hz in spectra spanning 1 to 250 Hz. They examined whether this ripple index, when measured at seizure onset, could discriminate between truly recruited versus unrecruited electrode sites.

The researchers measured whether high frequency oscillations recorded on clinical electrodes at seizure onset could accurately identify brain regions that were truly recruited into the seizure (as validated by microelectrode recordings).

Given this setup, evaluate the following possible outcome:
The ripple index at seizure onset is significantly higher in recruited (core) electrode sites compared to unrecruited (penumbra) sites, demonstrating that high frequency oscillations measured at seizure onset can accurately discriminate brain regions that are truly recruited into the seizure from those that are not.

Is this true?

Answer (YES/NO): NO